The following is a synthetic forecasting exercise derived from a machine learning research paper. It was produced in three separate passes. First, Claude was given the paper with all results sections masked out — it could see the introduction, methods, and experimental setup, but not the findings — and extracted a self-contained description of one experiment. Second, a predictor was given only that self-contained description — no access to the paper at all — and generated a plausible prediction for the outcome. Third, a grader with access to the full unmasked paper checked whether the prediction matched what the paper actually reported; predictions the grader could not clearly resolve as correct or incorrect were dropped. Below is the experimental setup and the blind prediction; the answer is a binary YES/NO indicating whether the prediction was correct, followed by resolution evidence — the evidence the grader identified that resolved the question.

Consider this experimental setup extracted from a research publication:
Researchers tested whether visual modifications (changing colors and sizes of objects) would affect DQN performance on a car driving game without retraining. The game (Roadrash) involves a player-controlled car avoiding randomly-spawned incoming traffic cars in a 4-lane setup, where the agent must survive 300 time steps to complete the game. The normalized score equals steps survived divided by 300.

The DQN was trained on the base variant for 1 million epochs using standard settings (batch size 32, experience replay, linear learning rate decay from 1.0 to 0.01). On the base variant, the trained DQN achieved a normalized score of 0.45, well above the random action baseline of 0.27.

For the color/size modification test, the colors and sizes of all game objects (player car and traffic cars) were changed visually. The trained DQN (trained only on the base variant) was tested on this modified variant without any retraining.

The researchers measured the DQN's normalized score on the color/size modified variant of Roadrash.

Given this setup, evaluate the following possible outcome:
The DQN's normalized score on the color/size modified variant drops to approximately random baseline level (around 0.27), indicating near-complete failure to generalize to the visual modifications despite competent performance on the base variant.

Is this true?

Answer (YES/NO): NO